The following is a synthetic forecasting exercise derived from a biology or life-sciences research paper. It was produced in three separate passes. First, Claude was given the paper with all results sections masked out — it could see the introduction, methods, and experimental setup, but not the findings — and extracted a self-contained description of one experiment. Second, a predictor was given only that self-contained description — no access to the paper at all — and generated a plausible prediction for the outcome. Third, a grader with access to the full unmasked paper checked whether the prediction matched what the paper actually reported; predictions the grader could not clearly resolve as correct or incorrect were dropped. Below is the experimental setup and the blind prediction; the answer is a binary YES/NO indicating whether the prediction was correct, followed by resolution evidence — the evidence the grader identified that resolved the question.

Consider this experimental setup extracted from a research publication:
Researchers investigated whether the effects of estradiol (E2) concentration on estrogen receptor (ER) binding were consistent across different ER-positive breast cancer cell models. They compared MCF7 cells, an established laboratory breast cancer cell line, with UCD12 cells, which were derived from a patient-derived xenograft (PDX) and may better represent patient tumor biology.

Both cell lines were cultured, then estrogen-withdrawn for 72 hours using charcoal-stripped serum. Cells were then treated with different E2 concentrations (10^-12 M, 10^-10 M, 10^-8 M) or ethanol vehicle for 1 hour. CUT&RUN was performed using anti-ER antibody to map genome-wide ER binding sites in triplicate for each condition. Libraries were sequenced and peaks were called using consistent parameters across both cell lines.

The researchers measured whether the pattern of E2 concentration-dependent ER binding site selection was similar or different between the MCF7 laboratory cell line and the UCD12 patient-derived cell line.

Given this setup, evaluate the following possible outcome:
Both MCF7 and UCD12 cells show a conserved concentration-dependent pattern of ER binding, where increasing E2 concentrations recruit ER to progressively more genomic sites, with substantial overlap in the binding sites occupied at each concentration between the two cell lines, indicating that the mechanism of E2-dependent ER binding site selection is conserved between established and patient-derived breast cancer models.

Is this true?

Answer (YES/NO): NO